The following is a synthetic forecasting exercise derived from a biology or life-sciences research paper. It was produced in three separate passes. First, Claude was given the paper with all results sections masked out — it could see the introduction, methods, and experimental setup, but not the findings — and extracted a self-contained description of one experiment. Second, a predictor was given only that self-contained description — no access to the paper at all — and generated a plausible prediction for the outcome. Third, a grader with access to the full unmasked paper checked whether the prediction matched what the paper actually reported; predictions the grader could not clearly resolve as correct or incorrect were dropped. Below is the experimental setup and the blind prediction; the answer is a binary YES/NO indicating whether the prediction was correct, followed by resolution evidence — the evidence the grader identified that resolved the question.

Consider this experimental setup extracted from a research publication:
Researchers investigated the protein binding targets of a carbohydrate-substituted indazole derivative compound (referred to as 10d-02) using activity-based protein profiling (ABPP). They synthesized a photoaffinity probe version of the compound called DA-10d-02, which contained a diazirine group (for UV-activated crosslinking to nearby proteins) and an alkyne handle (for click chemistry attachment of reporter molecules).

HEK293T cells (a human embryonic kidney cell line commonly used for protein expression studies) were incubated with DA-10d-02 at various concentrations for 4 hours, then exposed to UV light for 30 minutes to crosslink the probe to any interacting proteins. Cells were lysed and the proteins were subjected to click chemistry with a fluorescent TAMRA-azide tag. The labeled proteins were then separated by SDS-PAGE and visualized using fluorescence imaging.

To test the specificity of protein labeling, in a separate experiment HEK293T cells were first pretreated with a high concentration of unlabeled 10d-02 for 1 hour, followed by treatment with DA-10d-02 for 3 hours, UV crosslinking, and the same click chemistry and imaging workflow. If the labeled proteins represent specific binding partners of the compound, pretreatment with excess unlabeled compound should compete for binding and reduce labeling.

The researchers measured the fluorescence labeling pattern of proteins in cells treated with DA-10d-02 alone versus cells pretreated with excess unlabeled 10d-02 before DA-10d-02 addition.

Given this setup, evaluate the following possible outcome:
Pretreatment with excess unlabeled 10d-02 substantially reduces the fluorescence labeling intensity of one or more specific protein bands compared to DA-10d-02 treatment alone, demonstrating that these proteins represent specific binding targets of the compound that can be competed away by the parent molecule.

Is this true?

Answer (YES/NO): YES